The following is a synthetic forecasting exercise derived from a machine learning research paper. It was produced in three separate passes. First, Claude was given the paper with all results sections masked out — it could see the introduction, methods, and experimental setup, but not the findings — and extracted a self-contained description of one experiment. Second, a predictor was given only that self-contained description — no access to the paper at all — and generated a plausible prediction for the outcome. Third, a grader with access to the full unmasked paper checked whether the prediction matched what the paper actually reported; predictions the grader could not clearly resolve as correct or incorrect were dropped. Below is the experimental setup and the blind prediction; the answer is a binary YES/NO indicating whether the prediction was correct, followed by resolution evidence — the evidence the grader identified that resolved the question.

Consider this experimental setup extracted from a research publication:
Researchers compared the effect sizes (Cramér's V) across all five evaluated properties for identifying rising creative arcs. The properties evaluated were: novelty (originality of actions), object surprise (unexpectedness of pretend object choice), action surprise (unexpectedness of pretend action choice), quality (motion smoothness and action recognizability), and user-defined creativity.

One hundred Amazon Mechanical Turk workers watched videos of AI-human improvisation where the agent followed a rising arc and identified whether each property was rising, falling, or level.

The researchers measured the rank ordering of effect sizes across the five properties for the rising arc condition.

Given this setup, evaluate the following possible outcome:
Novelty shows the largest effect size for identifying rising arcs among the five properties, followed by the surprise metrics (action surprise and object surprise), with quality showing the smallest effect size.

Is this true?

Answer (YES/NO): NO